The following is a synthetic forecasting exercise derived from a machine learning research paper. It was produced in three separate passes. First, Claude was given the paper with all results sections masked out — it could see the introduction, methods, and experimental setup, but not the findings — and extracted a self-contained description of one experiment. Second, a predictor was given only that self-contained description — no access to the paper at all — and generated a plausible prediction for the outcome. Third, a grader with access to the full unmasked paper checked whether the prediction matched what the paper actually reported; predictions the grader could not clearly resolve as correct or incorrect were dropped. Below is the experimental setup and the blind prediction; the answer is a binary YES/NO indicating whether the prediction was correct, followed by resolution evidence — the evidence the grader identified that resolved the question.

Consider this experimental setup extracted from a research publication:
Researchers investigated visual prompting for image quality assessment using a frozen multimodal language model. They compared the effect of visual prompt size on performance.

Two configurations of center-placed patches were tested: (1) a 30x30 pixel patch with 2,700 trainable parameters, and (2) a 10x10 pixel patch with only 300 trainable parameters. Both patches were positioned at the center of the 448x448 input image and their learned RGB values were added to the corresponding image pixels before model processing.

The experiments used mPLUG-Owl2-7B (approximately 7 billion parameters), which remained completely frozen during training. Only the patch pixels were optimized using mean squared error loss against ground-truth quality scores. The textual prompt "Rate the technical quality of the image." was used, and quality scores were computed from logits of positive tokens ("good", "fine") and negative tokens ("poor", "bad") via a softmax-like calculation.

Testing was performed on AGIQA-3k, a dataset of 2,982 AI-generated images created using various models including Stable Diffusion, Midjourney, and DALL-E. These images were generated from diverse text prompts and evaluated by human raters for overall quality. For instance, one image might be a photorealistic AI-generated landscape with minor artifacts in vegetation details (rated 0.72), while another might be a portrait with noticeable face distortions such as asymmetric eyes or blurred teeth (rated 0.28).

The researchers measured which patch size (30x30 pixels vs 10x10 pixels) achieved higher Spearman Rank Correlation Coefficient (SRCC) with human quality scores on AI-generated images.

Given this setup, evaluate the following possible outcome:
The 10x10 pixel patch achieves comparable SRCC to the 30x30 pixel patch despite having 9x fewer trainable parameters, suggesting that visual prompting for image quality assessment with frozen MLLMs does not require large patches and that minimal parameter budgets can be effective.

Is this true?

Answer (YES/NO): NO